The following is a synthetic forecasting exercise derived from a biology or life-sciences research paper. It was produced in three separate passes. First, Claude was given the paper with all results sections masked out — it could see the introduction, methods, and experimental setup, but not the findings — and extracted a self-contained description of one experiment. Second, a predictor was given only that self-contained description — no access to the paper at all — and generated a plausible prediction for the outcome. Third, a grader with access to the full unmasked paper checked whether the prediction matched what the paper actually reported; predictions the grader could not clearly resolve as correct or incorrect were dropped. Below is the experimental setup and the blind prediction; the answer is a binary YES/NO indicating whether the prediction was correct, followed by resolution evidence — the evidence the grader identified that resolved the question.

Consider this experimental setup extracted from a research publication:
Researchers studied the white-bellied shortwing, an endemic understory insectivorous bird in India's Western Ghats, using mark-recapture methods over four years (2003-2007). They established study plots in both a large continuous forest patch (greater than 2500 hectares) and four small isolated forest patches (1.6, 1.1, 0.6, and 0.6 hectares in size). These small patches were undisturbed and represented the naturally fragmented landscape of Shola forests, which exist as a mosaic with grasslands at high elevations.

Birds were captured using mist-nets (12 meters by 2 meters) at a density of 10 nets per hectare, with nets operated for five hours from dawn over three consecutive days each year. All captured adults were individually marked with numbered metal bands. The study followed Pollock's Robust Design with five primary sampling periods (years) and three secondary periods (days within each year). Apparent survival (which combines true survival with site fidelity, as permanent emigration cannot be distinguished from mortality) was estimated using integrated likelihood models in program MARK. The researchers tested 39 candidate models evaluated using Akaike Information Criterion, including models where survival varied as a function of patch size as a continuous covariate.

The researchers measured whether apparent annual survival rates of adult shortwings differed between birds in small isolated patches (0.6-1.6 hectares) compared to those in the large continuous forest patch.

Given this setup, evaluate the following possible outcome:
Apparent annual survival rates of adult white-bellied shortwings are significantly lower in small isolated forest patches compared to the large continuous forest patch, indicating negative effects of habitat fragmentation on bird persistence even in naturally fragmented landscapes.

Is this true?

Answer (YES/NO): NO